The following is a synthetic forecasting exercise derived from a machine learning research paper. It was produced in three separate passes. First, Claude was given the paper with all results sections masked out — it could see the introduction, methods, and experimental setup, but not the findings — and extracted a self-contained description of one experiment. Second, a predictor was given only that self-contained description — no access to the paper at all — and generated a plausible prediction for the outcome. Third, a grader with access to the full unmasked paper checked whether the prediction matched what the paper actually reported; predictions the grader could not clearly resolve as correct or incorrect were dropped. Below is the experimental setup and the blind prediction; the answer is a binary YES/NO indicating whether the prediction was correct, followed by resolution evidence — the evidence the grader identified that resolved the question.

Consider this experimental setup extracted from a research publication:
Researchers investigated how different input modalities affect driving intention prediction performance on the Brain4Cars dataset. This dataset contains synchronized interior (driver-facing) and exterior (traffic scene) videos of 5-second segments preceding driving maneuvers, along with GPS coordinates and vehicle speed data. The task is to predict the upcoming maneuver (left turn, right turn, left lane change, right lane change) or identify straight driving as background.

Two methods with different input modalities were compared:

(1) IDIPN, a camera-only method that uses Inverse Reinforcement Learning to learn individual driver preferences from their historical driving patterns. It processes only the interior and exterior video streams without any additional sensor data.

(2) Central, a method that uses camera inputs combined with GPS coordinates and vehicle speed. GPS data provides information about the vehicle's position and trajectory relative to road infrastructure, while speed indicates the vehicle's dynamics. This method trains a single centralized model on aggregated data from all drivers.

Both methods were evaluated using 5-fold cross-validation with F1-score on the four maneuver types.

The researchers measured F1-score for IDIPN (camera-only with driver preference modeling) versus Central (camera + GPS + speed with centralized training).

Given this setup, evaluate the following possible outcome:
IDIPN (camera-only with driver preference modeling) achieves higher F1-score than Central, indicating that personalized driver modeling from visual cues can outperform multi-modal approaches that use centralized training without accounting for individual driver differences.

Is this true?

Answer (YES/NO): YES